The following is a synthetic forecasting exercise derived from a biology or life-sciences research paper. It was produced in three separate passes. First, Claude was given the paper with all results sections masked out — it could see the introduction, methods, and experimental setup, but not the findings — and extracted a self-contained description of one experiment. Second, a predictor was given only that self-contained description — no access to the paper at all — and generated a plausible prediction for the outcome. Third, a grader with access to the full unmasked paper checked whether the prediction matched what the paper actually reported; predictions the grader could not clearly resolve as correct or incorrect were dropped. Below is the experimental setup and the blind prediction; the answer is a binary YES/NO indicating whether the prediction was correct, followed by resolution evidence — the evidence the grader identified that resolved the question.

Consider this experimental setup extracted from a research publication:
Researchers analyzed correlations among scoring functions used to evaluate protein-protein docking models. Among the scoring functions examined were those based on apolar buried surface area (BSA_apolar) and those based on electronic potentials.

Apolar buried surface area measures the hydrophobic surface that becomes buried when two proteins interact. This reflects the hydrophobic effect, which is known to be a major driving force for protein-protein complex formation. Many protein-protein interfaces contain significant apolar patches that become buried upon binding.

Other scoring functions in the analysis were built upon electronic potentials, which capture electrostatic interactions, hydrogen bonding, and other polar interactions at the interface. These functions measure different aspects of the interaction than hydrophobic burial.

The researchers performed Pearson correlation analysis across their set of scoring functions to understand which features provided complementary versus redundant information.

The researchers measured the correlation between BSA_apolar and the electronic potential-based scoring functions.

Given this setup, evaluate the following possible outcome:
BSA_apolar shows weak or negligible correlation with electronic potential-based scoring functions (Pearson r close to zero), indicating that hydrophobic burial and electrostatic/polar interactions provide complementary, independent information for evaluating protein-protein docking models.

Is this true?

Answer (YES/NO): NO